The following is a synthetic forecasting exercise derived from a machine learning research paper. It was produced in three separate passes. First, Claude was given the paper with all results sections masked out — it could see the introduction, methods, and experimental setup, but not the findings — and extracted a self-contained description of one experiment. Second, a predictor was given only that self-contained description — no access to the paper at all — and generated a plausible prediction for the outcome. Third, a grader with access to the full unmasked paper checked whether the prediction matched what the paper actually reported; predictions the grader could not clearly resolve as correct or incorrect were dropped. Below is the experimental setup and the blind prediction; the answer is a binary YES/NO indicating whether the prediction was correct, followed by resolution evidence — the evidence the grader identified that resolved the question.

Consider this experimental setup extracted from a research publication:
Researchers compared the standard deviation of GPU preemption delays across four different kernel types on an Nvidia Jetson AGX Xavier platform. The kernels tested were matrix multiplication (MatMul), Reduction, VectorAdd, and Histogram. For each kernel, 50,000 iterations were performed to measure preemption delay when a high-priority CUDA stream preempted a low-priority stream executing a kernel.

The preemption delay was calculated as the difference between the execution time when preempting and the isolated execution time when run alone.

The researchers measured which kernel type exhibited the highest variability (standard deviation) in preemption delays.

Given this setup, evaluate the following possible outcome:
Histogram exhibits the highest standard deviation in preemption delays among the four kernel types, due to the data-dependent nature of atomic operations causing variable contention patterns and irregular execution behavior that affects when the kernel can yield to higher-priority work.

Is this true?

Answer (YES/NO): NO